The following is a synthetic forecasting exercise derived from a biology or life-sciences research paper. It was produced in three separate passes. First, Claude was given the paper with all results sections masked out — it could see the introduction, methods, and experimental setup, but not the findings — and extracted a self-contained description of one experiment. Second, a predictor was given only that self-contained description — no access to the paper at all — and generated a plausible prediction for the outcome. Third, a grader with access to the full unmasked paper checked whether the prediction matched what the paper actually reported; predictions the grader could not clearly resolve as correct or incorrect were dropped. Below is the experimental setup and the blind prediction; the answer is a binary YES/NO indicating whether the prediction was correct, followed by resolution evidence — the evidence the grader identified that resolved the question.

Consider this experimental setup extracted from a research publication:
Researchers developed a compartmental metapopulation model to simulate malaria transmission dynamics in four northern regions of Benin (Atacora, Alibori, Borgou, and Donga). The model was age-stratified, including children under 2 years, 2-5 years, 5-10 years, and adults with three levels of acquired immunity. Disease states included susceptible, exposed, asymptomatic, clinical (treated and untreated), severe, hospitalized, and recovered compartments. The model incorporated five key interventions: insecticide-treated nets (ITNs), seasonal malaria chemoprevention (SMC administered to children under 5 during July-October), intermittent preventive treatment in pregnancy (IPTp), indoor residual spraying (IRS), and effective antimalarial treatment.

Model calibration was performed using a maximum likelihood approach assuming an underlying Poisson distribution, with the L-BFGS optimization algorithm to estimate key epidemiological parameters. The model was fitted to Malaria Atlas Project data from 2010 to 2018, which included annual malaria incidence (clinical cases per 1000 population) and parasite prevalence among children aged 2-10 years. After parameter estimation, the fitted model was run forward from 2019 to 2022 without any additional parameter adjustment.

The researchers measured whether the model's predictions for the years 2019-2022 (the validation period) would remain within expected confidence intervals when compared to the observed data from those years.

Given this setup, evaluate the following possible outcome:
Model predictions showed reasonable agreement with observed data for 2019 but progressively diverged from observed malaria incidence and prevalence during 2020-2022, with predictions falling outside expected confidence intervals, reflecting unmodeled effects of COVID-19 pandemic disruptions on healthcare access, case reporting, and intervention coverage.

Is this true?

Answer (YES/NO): NO